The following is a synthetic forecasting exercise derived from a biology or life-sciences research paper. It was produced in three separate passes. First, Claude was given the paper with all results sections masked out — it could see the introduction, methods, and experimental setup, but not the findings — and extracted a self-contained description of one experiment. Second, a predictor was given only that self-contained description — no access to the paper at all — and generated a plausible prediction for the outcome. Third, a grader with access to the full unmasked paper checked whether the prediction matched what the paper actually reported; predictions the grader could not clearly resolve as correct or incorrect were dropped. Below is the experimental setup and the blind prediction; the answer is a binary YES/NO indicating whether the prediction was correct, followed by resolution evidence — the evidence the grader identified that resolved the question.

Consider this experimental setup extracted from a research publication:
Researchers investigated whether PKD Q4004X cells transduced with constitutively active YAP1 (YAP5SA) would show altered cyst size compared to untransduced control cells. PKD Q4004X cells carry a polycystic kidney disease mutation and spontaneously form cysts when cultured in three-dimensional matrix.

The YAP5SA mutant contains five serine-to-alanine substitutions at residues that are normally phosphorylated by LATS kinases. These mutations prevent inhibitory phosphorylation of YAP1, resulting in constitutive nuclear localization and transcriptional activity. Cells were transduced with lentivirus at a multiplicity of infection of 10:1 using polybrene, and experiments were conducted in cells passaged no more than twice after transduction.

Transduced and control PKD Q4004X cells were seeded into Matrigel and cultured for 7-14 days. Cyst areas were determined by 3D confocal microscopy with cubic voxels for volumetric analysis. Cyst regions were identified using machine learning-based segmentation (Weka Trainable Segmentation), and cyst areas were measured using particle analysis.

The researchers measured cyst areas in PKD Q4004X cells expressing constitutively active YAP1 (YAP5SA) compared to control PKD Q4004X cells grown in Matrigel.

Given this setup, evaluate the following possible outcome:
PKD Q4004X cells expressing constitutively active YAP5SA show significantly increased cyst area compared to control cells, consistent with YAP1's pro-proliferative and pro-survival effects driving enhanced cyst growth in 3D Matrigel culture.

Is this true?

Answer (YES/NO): YES